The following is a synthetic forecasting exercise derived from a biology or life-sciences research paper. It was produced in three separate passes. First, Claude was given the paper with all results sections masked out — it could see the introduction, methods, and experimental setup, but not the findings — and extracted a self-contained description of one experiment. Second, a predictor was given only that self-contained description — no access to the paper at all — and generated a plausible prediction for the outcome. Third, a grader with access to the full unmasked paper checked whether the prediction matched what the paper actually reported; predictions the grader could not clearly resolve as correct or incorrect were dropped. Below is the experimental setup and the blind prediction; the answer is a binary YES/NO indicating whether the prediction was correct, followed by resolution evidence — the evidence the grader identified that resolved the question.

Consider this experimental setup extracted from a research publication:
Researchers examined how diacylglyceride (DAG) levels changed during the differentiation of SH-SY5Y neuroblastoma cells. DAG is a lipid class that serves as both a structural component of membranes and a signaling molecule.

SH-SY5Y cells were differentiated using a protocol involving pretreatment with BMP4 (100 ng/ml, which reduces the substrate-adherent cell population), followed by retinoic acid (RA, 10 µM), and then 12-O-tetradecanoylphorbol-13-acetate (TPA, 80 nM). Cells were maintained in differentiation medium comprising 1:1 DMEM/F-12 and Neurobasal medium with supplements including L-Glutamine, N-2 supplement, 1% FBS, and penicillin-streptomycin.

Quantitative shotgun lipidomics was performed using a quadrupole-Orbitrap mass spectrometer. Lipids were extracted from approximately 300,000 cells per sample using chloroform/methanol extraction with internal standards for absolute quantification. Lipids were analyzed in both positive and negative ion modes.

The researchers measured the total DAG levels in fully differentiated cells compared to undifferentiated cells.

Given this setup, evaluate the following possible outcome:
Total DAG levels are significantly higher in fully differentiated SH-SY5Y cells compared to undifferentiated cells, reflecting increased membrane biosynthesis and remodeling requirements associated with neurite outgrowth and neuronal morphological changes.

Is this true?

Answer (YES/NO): YES